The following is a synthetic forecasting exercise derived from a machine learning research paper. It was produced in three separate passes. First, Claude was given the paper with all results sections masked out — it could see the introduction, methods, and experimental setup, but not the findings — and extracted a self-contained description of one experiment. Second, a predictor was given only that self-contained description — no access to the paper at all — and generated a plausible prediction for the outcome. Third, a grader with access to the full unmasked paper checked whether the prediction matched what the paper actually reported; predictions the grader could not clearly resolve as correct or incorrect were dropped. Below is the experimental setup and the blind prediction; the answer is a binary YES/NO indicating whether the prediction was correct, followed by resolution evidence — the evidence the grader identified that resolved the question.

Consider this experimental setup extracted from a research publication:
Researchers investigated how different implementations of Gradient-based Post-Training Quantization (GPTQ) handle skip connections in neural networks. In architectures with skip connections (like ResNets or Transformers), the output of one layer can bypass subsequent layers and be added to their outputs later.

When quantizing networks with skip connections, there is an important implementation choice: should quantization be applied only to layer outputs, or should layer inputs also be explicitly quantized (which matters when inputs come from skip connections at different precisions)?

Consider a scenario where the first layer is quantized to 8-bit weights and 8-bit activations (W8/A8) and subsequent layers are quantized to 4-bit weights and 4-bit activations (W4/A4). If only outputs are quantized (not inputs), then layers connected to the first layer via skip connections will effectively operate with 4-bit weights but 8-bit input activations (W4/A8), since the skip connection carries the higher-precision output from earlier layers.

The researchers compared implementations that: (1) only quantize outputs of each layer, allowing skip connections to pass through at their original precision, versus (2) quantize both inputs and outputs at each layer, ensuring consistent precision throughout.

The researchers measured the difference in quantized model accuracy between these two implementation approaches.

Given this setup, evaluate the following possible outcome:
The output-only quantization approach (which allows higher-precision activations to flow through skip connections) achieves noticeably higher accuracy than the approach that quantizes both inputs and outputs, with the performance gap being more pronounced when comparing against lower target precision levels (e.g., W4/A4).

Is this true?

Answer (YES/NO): YES